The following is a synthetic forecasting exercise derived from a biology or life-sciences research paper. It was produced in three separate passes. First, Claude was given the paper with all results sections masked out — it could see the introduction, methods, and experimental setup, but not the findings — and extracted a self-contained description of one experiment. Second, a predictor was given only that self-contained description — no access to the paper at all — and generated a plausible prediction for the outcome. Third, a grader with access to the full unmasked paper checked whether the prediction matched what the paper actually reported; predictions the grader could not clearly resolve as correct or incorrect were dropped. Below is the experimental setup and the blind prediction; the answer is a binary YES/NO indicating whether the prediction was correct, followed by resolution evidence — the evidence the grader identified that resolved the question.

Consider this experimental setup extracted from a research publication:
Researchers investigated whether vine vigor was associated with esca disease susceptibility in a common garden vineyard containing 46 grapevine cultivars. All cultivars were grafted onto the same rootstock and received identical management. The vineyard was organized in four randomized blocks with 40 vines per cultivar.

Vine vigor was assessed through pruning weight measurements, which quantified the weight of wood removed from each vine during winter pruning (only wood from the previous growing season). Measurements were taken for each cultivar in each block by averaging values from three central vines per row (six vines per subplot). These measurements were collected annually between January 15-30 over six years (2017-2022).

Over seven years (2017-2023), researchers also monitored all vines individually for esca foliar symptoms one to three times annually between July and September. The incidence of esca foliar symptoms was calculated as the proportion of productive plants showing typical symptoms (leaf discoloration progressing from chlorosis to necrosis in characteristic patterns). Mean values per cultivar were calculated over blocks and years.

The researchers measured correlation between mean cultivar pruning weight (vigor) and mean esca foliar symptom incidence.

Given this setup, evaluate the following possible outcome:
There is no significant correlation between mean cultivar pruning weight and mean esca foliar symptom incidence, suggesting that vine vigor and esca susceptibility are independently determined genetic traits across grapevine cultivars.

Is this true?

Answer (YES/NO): NO